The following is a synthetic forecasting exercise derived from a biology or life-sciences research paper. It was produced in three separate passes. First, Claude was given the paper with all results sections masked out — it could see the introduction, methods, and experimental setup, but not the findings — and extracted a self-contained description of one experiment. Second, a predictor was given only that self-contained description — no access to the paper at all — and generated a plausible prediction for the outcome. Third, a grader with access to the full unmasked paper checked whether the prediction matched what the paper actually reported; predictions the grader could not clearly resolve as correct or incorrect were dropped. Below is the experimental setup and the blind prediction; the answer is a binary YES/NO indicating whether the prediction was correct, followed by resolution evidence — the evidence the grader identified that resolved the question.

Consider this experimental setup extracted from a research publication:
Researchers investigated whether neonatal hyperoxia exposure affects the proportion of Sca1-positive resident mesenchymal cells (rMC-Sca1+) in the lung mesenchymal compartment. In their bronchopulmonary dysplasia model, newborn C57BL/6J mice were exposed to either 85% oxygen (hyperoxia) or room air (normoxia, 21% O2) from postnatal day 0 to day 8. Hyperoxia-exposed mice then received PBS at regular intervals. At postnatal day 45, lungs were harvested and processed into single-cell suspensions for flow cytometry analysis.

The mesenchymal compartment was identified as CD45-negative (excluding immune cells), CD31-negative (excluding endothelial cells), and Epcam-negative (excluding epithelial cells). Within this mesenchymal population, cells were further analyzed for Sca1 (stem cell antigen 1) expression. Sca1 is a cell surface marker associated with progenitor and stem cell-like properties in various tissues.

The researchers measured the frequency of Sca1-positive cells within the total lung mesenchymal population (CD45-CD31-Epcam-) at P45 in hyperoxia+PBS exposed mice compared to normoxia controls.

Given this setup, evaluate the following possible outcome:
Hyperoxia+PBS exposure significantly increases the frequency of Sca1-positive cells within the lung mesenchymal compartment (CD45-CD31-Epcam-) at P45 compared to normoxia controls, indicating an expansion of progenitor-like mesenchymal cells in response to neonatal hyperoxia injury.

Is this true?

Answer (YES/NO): NO